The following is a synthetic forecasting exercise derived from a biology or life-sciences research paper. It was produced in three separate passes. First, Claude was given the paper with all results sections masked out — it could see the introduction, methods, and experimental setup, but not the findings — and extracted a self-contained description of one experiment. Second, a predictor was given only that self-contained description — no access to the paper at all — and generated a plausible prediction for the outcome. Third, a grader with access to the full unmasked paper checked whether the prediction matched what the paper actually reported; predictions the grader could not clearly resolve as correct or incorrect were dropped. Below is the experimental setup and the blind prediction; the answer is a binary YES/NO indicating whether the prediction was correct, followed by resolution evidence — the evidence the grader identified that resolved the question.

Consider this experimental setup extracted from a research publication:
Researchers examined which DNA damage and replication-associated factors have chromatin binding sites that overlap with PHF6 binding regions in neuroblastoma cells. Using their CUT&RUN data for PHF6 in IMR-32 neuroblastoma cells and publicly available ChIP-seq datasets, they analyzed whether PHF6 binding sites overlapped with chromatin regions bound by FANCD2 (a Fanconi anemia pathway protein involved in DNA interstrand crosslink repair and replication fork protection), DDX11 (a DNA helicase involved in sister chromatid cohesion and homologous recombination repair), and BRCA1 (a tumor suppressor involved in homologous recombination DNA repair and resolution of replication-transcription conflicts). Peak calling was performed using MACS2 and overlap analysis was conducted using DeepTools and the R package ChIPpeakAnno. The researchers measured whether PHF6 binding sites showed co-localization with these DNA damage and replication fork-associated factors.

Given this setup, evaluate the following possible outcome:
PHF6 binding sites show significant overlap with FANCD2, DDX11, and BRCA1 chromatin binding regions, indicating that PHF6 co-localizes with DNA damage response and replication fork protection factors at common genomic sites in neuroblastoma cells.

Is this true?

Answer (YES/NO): YES